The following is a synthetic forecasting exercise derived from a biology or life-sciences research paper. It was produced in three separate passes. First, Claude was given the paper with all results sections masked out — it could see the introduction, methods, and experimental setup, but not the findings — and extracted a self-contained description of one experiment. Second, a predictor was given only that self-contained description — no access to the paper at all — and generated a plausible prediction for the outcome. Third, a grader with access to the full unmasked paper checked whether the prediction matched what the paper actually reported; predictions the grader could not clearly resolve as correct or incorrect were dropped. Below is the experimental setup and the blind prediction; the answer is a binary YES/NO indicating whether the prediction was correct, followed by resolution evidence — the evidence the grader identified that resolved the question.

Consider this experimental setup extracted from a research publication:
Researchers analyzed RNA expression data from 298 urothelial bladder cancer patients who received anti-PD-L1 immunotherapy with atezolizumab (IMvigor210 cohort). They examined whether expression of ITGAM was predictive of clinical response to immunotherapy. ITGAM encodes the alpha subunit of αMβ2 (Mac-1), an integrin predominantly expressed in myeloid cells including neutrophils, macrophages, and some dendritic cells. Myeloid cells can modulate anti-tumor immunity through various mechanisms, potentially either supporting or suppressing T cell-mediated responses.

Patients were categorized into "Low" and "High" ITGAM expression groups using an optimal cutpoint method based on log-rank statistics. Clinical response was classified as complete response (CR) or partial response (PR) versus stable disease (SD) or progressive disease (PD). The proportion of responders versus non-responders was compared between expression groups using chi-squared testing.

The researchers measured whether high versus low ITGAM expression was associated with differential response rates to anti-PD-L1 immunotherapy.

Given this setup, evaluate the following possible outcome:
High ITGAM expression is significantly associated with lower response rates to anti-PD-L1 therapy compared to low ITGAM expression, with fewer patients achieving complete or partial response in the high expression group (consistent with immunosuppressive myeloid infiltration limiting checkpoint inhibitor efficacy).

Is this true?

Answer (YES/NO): YES